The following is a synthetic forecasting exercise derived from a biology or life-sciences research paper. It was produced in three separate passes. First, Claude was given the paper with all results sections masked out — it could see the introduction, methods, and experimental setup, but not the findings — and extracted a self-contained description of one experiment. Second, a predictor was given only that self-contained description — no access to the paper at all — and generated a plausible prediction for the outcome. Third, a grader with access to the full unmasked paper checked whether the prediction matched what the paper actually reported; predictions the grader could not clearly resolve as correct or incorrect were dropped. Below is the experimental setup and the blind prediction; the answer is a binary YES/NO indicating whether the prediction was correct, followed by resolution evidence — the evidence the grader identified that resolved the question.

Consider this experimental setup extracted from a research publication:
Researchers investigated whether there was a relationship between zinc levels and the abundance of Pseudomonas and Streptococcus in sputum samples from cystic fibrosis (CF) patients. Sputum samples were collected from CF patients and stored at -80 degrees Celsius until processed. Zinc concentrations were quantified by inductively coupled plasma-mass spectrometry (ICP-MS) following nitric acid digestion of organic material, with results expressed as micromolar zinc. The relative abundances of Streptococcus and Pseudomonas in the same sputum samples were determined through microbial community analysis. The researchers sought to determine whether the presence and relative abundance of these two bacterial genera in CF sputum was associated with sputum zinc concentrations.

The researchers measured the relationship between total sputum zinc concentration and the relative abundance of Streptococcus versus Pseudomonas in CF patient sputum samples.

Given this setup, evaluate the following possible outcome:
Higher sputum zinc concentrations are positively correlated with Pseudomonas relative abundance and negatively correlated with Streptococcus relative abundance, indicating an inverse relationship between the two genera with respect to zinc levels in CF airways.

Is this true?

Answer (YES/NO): YES